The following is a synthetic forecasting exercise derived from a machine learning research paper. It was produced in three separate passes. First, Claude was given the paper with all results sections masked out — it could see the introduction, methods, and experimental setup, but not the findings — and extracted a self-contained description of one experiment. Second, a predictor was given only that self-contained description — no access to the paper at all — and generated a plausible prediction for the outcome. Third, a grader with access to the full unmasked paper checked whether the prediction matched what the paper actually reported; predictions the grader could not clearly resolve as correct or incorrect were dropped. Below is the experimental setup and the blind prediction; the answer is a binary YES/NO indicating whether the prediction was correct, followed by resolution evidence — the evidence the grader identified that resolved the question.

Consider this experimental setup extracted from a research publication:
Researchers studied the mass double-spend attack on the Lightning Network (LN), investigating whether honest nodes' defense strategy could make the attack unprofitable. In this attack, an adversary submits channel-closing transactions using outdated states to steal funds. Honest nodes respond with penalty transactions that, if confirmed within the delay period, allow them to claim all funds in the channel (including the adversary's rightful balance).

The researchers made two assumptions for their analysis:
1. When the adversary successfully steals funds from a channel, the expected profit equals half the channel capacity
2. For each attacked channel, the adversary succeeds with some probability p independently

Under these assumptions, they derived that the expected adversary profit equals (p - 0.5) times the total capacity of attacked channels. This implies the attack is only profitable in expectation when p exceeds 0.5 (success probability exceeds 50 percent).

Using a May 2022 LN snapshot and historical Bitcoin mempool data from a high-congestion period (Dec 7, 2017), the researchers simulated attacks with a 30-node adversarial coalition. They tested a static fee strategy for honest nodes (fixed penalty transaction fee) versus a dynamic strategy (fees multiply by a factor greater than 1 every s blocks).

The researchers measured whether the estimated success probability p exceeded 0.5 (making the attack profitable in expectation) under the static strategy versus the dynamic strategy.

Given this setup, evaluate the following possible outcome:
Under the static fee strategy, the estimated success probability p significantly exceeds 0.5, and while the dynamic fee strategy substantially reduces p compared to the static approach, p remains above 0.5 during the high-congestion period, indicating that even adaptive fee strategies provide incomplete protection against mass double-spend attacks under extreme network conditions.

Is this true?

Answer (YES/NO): YES